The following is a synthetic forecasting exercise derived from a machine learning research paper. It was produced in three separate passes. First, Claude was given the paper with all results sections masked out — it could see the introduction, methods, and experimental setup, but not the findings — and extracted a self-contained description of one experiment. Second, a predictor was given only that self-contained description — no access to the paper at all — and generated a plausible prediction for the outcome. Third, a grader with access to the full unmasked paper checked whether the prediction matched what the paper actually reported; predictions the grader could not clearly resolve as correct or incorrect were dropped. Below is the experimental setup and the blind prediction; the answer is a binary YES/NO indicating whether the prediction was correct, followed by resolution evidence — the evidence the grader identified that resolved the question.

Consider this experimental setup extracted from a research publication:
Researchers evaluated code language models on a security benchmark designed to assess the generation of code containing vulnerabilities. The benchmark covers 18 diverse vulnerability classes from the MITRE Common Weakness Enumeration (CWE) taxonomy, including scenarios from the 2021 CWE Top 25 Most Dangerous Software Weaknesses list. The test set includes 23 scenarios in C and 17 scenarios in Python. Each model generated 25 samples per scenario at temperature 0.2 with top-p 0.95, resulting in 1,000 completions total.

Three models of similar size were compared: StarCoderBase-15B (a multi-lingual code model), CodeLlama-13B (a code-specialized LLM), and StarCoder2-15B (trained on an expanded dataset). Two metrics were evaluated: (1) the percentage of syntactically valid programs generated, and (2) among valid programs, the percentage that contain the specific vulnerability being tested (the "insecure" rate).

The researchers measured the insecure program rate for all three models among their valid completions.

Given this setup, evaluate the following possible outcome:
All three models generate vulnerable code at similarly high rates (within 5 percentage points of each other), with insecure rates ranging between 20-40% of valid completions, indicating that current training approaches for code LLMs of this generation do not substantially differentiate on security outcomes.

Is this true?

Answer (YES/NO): NO